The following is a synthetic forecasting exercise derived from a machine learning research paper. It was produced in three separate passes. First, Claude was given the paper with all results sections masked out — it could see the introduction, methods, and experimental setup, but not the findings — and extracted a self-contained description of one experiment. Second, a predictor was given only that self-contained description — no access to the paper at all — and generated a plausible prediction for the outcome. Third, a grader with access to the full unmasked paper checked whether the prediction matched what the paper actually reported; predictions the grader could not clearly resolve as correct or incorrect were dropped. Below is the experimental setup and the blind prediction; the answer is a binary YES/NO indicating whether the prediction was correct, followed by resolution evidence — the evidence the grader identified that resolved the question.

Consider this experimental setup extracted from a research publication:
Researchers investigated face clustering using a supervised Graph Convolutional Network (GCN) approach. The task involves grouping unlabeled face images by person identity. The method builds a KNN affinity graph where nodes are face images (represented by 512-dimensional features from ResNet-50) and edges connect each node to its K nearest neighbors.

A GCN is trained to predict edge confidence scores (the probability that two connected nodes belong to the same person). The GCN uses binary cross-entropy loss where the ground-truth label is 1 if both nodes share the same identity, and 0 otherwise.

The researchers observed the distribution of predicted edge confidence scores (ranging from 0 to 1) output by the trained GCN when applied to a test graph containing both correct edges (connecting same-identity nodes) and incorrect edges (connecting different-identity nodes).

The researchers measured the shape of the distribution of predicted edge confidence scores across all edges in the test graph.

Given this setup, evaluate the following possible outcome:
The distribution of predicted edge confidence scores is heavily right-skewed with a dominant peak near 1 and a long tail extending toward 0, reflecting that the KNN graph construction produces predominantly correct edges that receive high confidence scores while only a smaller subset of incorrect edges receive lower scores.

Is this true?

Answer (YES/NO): NO